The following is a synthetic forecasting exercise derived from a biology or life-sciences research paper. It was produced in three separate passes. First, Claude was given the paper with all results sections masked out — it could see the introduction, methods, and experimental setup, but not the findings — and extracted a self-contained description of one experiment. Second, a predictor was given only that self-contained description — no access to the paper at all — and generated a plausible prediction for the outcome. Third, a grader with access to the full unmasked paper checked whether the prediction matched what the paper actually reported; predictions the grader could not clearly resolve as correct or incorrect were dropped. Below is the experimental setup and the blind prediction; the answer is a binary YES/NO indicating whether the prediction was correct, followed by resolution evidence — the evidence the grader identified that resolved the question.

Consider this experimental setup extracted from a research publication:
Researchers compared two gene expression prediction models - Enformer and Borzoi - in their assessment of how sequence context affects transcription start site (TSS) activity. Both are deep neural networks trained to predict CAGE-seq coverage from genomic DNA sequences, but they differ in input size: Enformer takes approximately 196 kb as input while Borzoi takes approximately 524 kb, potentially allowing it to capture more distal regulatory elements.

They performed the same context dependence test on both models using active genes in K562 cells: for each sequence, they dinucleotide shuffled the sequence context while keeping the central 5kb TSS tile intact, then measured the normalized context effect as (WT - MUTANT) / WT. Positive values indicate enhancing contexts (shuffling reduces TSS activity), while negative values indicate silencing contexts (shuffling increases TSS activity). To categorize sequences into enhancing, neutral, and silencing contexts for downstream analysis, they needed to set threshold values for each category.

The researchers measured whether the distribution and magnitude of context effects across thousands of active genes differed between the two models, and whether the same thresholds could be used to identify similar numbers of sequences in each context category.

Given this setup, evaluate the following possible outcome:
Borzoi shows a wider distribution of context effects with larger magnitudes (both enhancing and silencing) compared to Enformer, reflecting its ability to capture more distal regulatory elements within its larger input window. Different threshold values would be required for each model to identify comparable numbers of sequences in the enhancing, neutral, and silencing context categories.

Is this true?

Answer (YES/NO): NO